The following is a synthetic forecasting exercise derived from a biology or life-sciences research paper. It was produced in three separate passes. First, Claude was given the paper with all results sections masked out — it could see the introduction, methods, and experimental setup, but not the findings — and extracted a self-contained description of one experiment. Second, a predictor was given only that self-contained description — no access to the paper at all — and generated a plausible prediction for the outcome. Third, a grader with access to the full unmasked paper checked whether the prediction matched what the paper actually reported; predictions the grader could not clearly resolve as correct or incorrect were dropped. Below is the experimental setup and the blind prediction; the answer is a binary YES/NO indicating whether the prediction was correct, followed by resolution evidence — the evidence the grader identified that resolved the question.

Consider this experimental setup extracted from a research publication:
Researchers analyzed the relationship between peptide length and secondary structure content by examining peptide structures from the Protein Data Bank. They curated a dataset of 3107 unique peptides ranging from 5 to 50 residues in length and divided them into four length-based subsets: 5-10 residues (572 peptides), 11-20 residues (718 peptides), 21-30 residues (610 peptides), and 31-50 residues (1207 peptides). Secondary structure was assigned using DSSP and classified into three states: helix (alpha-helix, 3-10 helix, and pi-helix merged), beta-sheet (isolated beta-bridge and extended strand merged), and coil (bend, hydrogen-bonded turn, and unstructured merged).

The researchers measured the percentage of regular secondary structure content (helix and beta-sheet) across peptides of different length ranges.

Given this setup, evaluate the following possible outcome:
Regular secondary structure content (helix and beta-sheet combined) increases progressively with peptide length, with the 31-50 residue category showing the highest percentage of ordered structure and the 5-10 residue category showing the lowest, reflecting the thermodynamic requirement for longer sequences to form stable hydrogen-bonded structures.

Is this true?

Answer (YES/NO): YES